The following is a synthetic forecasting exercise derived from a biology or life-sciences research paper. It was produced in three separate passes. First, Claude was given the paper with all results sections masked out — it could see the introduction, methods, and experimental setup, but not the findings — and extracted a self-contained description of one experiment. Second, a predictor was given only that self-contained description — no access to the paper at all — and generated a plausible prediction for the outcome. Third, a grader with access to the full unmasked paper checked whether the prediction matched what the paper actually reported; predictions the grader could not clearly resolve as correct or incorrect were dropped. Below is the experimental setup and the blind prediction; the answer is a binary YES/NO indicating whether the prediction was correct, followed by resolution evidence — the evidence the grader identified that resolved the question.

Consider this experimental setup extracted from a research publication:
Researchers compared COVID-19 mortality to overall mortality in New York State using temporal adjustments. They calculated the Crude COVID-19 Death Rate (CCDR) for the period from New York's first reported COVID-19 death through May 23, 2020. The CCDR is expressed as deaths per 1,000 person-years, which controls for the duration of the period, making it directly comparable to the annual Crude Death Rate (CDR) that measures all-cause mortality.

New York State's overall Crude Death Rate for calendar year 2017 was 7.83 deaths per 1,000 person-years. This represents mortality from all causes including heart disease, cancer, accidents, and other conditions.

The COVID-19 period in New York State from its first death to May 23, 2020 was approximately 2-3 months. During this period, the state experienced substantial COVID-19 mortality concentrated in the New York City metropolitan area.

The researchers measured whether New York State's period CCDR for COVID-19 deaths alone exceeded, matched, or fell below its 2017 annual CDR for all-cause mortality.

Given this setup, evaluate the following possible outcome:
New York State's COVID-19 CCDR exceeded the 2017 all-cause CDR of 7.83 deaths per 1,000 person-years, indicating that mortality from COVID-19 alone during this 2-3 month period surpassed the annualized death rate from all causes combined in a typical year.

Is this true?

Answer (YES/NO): YES